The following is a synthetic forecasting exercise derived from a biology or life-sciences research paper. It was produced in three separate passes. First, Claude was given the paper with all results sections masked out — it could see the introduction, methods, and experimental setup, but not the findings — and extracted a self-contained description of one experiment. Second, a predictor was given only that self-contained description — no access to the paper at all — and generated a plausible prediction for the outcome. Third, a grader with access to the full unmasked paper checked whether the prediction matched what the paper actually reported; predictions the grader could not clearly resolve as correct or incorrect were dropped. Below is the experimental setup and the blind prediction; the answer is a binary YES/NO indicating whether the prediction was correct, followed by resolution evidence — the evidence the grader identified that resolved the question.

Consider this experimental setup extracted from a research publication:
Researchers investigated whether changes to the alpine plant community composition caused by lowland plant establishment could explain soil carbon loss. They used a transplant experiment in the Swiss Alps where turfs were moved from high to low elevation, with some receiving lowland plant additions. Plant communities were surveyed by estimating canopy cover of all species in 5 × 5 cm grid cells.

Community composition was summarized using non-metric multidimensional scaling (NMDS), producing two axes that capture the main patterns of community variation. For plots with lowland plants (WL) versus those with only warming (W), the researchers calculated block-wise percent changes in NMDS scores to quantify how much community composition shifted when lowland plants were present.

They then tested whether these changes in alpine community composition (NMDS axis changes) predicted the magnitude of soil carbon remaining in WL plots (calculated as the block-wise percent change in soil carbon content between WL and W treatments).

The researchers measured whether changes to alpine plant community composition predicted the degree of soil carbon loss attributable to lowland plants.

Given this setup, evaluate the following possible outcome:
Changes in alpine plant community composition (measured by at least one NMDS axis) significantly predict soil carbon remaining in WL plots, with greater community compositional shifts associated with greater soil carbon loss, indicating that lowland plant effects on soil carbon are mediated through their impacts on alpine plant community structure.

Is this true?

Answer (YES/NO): NO